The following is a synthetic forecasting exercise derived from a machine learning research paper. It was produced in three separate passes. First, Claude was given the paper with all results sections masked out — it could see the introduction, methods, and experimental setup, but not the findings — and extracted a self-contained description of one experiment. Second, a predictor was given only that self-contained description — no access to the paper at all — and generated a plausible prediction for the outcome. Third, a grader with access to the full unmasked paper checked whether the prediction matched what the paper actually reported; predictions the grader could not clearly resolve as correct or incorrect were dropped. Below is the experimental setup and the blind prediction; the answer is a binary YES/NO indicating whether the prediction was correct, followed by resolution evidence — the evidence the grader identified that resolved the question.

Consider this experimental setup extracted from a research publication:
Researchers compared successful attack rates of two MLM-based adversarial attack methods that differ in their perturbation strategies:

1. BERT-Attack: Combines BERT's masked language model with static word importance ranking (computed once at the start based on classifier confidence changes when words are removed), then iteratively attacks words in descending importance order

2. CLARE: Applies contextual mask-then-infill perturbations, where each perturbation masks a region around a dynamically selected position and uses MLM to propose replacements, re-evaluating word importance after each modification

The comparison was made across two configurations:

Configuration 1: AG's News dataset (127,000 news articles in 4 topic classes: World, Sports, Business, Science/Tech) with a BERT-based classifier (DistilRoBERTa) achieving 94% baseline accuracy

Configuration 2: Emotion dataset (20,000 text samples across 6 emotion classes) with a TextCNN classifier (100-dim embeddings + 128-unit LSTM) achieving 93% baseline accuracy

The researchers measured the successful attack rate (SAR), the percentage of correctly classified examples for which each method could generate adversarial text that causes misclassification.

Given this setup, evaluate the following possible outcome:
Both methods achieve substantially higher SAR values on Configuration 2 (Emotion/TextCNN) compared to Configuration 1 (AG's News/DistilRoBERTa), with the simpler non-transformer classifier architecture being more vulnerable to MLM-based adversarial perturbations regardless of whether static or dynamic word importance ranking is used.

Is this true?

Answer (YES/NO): YES